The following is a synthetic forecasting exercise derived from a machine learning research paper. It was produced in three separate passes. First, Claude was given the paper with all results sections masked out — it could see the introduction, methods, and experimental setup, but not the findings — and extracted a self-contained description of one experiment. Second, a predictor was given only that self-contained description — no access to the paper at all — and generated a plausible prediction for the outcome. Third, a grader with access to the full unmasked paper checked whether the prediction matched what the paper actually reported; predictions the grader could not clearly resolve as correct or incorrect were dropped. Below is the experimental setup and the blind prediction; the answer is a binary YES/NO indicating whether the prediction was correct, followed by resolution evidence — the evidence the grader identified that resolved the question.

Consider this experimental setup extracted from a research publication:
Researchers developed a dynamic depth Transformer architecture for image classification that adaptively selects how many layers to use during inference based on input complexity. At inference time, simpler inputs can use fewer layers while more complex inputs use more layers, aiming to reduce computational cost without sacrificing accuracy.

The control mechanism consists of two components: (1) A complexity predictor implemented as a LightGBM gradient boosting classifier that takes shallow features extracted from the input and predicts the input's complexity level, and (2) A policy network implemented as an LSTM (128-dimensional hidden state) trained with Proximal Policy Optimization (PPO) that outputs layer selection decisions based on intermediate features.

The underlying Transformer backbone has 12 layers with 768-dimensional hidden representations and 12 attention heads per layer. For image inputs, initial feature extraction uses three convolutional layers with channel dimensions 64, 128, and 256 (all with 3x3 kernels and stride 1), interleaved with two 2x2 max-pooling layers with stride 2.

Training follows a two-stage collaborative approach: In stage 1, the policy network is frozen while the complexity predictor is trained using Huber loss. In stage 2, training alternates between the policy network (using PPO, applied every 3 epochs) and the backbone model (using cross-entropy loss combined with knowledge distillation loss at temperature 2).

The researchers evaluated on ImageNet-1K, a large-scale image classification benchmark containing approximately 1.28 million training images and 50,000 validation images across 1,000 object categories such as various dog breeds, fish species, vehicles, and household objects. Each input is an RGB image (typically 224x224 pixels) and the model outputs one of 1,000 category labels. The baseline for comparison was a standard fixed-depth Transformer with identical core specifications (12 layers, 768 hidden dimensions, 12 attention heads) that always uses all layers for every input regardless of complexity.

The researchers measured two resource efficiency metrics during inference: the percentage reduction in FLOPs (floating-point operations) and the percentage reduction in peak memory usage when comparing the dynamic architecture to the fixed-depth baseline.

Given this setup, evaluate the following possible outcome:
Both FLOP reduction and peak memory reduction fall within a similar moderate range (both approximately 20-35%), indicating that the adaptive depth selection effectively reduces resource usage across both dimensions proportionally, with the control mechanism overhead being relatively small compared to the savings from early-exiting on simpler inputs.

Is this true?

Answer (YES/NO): NO